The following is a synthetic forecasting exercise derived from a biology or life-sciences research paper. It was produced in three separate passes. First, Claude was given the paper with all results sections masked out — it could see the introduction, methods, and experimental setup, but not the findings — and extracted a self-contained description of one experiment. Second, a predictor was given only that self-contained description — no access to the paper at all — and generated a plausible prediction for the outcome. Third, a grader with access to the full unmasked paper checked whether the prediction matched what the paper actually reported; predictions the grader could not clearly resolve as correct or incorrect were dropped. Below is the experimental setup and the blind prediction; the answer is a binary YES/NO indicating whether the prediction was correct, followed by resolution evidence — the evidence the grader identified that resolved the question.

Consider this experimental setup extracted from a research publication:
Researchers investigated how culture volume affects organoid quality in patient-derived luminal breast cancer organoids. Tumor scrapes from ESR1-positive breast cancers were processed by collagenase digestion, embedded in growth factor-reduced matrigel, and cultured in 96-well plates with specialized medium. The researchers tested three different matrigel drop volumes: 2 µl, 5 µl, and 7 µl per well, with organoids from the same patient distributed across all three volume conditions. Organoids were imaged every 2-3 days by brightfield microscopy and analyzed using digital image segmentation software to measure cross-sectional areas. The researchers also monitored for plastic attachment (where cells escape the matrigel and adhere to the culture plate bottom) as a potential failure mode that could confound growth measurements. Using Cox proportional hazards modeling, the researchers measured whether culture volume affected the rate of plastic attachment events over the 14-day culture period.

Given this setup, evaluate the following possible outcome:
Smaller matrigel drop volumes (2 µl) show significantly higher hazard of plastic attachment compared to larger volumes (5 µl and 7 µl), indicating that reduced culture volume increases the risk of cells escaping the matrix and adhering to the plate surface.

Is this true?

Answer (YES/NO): NO